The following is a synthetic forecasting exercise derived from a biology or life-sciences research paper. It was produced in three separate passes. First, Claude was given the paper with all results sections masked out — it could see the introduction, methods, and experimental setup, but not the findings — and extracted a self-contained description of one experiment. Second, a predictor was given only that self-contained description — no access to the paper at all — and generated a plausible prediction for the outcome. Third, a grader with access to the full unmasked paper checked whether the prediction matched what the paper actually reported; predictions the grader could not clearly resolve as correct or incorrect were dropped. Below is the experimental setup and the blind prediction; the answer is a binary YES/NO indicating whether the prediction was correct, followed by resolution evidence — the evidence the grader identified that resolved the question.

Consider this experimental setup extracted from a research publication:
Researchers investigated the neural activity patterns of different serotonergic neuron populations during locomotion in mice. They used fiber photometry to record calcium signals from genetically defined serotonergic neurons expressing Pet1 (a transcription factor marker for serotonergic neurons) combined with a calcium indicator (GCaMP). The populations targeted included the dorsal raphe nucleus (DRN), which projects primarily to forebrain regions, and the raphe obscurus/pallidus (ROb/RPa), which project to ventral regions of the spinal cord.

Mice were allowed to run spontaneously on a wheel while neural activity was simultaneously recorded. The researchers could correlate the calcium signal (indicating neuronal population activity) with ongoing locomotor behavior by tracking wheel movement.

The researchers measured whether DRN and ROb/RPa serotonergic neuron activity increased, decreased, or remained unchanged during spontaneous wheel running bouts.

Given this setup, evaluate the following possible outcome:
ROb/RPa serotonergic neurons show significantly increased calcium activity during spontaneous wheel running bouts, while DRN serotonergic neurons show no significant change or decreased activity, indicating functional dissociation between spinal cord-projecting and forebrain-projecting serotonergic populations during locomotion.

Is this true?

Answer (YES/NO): YES